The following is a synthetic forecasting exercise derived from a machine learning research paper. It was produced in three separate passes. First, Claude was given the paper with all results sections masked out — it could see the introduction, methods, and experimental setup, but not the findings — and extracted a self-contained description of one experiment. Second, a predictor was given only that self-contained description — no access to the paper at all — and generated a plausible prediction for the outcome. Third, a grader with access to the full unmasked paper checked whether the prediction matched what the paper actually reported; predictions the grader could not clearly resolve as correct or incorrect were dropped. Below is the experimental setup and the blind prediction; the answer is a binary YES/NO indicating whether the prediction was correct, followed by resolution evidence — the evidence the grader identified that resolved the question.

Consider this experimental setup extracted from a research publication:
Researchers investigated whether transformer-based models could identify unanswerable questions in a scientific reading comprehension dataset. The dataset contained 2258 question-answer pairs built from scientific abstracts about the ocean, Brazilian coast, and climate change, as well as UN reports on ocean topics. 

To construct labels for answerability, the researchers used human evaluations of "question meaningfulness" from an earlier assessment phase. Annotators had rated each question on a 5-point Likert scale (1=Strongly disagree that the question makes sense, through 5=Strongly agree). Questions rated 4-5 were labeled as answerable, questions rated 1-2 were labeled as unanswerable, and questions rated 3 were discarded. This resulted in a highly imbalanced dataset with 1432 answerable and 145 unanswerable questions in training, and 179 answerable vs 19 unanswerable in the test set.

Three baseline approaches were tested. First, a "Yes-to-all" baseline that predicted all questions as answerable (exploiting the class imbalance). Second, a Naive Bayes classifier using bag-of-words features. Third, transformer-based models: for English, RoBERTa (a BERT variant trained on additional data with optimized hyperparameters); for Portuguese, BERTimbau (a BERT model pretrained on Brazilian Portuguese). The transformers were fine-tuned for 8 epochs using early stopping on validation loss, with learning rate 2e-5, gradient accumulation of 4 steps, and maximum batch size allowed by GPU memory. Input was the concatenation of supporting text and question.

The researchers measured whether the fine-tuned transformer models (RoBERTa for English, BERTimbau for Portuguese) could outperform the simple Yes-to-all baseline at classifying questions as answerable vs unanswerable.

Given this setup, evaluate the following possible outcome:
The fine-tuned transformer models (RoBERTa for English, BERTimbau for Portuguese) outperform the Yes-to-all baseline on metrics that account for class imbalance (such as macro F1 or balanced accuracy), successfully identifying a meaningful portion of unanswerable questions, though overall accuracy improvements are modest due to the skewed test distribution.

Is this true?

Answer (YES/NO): NO